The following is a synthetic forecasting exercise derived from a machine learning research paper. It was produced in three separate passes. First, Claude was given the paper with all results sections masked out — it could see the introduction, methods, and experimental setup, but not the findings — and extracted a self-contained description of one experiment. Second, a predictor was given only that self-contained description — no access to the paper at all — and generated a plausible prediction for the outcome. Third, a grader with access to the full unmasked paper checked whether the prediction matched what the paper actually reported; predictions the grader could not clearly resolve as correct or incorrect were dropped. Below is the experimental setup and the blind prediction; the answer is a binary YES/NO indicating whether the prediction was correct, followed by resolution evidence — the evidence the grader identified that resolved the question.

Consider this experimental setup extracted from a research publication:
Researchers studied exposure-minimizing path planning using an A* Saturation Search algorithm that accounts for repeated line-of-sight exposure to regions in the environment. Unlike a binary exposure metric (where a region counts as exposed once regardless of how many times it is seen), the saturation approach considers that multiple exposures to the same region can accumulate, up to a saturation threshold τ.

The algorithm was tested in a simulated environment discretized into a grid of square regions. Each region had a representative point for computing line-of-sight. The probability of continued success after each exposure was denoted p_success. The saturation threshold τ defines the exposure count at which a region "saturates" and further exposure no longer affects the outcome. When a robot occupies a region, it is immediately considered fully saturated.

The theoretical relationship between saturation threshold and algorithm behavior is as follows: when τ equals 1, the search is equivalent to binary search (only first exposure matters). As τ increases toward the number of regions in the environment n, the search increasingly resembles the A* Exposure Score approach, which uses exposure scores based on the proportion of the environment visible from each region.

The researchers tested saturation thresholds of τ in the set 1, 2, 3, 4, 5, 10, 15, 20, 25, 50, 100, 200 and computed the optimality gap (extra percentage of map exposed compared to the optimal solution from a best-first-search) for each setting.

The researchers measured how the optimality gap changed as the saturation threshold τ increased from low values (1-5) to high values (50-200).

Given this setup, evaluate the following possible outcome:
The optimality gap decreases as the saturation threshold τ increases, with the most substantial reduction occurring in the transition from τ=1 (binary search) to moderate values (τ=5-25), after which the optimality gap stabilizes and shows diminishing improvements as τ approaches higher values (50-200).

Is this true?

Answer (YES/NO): NO